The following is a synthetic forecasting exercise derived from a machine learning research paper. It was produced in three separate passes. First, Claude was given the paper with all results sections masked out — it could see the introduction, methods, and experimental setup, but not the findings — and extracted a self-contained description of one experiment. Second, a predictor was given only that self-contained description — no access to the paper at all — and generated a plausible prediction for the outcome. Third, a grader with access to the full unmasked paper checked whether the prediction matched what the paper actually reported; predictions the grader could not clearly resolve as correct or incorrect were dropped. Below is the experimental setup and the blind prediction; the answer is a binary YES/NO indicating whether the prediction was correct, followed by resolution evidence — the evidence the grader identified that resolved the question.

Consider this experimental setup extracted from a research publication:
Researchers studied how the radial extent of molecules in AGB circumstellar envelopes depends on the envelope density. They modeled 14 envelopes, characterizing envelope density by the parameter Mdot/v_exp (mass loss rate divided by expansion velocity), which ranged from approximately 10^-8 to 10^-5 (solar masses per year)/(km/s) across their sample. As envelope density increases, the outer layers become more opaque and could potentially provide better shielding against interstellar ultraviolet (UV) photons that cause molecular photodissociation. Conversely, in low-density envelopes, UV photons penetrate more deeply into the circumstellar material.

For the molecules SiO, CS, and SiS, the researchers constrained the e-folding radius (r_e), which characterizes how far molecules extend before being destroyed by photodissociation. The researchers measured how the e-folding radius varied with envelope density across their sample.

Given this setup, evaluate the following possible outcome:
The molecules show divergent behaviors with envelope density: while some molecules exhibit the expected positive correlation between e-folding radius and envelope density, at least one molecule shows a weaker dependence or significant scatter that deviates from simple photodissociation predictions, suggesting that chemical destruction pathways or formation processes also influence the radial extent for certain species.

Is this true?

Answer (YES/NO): NO